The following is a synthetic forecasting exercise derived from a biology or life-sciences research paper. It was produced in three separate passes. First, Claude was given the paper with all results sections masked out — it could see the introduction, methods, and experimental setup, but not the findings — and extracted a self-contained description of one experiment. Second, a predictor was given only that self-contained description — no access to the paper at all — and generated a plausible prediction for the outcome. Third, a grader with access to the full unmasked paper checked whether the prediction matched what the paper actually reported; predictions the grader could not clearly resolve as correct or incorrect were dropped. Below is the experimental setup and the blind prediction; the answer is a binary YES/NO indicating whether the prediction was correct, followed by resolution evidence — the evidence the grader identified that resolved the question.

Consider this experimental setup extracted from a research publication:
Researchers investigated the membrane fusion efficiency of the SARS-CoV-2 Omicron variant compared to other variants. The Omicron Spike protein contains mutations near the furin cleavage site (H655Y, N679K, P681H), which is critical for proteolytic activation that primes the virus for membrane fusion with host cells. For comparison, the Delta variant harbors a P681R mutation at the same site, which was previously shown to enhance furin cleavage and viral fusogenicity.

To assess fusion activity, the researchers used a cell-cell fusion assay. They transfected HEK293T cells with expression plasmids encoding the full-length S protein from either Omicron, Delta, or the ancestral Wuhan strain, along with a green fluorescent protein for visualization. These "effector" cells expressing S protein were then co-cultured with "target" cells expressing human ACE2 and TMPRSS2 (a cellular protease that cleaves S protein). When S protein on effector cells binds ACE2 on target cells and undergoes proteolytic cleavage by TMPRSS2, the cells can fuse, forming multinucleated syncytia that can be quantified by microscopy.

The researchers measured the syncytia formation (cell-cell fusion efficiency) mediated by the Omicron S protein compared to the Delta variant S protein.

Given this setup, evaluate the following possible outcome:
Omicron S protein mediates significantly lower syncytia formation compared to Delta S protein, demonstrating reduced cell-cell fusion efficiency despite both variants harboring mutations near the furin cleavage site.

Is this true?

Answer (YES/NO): YES